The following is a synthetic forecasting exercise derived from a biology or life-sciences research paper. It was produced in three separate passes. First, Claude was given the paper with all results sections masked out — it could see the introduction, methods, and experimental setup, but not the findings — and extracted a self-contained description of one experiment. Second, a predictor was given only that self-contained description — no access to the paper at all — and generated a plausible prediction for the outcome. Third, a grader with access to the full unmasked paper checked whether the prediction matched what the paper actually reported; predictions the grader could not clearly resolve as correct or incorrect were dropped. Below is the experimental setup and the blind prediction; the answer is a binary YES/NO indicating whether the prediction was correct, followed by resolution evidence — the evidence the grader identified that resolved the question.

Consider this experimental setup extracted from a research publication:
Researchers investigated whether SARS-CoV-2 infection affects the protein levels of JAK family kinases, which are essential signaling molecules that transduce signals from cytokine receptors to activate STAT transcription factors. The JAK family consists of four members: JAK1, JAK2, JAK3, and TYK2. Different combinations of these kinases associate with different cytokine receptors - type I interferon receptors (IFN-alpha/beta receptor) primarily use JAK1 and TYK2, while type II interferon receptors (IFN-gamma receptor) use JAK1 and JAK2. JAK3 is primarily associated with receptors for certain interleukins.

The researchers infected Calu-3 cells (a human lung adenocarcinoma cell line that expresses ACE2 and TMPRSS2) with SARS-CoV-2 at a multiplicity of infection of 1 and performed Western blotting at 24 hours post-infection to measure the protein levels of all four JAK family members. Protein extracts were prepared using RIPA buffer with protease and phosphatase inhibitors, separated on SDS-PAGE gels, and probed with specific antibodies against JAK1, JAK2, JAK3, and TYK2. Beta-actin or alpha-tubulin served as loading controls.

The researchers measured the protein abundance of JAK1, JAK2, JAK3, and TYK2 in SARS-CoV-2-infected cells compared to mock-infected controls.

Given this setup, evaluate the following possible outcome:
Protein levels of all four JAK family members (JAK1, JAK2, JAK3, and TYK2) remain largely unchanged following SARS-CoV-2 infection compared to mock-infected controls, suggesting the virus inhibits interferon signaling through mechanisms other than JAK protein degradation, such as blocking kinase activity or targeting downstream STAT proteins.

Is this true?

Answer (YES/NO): NO